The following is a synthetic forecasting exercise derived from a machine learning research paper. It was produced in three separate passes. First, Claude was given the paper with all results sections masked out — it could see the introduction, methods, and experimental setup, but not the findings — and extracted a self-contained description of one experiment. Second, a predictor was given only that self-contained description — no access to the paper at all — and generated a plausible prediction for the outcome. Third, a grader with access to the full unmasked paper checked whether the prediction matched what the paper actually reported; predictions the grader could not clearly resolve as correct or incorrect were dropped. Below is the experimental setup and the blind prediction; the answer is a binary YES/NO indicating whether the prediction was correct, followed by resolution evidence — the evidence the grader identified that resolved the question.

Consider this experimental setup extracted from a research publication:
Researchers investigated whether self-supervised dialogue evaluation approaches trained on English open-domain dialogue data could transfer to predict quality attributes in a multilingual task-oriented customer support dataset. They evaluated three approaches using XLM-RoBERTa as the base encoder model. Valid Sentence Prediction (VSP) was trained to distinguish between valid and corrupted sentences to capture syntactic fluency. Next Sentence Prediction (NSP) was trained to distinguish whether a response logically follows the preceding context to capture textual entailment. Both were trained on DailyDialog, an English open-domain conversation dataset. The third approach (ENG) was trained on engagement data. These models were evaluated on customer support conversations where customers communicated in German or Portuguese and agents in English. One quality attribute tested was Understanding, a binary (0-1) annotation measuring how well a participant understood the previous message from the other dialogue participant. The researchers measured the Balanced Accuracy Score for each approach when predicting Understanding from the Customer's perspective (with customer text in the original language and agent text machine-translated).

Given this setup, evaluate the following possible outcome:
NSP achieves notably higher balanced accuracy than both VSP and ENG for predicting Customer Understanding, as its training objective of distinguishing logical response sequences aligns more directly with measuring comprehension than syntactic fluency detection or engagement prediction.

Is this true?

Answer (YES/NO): YES